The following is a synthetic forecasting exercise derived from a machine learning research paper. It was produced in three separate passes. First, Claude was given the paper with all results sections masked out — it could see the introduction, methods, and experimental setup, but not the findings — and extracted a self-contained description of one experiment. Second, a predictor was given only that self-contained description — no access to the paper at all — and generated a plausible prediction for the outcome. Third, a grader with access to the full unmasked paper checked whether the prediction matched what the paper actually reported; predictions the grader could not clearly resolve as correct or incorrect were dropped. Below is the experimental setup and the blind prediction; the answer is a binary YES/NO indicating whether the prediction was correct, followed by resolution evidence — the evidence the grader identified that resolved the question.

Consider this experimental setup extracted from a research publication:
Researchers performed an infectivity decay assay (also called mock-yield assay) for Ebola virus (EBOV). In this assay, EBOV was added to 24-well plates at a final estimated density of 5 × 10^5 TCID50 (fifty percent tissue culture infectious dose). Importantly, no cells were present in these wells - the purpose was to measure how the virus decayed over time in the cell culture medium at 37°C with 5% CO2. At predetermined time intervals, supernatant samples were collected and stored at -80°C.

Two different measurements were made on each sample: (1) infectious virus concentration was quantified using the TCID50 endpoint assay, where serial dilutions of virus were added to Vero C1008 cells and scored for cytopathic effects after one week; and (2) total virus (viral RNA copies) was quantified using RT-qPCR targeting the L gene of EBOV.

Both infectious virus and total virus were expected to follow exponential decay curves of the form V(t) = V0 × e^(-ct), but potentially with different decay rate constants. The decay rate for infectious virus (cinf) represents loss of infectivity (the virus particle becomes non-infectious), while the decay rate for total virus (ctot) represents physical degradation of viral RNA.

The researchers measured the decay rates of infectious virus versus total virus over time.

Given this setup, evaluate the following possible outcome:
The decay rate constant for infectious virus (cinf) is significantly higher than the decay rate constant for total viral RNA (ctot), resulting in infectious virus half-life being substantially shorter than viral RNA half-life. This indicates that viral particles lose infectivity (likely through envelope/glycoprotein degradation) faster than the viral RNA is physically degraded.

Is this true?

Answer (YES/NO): YES